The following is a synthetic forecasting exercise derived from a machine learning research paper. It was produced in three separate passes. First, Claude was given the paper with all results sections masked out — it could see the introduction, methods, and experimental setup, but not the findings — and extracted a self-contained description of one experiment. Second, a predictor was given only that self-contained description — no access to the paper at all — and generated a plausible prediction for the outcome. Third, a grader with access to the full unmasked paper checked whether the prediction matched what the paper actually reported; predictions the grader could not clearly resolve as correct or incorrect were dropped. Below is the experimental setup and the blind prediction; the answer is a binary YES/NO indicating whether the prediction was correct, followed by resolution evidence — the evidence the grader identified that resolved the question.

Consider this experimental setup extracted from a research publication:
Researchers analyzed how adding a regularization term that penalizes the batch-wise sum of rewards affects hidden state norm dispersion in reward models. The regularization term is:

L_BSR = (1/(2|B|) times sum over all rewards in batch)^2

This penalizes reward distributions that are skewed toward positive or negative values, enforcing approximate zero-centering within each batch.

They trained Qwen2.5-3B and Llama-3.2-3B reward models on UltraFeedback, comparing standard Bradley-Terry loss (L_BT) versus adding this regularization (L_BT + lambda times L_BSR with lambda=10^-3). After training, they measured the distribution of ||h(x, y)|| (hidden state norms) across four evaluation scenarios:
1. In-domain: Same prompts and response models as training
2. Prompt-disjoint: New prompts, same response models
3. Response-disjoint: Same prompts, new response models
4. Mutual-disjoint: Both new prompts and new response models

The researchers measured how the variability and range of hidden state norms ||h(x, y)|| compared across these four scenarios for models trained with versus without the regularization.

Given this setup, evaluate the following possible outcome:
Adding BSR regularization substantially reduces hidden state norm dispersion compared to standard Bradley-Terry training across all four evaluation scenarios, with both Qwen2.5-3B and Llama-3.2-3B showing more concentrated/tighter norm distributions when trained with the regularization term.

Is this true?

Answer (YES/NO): YES